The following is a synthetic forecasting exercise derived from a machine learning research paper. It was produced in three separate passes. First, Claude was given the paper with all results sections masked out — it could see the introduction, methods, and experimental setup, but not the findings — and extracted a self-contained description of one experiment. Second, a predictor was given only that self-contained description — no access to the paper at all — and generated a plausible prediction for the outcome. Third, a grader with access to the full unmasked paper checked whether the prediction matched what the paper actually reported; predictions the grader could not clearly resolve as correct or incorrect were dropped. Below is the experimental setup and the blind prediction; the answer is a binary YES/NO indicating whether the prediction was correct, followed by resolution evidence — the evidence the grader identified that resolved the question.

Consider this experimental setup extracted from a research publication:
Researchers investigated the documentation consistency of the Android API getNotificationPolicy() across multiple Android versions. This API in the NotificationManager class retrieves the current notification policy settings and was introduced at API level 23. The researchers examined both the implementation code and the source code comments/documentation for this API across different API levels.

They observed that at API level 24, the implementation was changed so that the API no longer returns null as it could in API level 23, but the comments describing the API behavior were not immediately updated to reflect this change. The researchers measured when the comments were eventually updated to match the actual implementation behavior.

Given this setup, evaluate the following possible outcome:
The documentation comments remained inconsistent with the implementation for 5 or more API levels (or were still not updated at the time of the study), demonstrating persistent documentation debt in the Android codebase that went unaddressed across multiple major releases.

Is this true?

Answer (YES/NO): YES